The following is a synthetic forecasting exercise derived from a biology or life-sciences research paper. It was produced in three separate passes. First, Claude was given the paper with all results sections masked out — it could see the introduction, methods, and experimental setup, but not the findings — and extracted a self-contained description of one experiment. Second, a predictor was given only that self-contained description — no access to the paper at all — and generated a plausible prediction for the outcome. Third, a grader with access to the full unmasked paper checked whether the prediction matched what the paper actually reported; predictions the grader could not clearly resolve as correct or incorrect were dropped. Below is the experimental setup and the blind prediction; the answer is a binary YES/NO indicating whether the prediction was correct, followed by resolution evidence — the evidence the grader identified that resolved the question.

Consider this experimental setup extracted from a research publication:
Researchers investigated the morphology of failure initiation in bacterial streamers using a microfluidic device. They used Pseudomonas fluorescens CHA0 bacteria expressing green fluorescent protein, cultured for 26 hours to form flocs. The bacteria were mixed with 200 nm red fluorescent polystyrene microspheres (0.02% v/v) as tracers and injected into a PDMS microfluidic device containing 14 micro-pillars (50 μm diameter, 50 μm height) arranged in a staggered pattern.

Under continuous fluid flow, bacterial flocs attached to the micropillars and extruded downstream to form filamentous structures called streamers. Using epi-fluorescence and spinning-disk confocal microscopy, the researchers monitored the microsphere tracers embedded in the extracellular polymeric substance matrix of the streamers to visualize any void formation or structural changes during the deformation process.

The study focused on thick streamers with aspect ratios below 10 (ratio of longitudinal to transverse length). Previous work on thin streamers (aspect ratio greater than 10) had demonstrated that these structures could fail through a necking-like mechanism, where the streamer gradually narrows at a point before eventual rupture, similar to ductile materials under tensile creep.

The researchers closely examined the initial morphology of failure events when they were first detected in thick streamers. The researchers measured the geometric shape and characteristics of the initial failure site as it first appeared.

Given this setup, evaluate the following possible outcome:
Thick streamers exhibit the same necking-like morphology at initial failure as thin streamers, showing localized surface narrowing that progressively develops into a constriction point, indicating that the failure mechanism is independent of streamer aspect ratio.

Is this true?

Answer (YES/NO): NO